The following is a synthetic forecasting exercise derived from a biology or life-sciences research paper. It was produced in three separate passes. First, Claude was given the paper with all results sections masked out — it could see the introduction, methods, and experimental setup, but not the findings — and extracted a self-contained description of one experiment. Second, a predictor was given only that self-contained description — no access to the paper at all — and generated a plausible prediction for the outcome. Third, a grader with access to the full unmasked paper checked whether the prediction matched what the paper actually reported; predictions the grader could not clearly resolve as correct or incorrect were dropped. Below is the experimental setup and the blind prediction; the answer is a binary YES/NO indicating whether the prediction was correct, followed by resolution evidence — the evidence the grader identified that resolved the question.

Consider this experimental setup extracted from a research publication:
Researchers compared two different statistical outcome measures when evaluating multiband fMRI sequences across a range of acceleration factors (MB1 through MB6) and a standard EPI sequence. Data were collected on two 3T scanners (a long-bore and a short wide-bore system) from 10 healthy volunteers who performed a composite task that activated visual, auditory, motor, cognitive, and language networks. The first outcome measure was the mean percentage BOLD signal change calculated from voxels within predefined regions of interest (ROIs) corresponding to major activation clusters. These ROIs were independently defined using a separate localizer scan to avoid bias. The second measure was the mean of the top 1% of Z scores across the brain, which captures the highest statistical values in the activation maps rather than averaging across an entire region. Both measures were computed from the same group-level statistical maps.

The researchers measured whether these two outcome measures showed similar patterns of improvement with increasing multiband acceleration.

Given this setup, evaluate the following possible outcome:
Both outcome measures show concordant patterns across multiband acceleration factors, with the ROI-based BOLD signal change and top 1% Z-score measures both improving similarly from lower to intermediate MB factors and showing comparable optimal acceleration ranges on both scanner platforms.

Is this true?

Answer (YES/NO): NO